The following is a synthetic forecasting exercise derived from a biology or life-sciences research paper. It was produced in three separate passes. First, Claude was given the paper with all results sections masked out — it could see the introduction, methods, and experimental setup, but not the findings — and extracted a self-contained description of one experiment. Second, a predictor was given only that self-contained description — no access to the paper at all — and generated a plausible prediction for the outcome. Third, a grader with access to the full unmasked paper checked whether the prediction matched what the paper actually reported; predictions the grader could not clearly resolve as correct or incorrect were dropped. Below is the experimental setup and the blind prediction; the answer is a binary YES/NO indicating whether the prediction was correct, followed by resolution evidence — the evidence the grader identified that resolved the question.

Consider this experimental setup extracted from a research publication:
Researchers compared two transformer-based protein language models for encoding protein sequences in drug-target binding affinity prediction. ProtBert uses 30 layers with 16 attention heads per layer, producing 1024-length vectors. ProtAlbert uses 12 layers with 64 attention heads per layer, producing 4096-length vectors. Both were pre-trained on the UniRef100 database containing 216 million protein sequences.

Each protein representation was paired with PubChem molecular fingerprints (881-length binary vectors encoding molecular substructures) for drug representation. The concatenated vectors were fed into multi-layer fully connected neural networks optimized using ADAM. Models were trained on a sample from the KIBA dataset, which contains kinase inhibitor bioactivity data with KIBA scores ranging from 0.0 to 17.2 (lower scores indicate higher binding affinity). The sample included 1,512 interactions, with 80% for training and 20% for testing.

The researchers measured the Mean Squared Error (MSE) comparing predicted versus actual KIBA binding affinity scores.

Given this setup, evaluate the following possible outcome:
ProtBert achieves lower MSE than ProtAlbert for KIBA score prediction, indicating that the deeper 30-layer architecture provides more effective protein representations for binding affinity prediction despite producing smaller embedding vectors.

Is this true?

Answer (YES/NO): NO